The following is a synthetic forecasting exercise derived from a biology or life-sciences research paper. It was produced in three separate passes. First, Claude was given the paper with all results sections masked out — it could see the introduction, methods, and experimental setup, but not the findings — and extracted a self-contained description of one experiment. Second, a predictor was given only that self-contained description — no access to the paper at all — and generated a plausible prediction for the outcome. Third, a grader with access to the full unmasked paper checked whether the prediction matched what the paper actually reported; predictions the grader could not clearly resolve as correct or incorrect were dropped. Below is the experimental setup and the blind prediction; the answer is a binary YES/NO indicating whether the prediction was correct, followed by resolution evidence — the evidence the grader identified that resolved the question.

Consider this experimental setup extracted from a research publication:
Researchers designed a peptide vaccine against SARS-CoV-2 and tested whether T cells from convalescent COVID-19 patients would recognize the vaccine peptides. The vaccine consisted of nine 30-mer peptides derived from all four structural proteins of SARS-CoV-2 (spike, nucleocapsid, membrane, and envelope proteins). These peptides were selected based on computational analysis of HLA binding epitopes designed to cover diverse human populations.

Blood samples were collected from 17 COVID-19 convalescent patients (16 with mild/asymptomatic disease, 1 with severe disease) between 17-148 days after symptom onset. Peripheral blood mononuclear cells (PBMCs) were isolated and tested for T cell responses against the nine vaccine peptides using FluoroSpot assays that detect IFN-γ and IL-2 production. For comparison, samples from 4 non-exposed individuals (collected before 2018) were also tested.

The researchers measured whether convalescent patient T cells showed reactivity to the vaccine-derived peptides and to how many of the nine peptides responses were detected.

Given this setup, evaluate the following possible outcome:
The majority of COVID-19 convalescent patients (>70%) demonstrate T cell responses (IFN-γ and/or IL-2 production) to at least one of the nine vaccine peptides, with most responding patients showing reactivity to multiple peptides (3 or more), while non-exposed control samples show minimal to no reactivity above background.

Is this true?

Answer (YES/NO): YES